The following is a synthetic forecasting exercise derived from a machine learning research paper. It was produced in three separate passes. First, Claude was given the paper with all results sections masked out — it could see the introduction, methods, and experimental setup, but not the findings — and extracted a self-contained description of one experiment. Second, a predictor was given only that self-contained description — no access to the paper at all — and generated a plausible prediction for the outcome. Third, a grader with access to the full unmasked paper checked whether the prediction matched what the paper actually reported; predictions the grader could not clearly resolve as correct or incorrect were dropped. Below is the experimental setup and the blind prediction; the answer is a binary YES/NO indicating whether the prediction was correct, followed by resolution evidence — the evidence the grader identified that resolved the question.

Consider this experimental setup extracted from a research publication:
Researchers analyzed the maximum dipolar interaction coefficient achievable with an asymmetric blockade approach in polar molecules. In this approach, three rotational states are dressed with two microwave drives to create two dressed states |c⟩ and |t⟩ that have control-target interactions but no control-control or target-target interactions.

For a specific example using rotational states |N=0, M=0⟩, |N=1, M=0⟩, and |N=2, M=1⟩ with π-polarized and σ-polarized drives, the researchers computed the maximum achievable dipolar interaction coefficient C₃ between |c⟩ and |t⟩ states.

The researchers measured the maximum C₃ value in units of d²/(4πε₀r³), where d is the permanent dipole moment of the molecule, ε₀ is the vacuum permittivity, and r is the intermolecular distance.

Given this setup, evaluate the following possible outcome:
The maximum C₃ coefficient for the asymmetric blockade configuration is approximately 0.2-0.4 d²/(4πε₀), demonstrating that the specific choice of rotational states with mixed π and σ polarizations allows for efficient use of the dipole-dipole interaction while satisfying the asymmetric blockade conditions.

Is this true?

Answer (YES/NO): NO